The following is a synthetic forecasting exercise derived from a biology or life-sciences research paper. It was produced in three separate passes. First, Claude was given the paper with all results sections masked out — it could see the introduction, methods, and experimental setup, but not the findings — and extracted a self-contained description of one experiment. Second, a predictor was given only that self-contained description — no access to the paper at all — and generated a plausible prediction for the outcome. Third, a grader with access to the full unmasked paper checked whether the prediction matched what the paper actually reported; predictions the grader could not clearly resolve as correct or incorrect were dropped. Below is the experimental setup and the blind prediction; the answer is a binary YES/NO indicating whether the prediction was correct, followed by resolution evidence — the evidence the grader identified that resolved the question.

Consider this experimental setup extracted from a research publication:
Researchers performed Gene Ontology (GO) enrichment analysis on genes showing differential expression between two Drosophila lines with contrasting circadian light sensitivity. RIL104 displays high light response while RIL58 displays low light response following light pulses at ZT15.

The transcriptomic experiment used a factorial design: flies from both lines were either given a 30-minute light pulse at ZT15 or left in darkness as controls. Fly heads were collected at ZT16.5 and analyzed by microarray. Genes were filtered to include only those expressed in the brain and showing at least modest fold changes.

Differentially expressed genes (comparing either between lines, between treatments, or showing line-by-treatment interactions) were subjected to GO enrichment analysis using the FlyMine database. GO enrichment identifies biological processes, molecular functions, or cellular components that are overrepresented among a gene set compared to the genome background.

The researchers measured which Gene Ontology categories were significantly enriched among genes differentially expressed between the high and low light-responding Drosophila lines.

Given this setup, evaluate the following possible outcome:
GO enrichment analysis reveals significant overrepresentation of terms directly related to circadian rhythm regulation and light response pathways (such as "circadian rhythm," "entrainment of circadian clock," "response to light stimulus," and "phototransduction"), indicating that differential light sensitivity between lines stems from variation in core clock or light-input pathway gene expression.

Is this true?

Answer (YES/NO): NO